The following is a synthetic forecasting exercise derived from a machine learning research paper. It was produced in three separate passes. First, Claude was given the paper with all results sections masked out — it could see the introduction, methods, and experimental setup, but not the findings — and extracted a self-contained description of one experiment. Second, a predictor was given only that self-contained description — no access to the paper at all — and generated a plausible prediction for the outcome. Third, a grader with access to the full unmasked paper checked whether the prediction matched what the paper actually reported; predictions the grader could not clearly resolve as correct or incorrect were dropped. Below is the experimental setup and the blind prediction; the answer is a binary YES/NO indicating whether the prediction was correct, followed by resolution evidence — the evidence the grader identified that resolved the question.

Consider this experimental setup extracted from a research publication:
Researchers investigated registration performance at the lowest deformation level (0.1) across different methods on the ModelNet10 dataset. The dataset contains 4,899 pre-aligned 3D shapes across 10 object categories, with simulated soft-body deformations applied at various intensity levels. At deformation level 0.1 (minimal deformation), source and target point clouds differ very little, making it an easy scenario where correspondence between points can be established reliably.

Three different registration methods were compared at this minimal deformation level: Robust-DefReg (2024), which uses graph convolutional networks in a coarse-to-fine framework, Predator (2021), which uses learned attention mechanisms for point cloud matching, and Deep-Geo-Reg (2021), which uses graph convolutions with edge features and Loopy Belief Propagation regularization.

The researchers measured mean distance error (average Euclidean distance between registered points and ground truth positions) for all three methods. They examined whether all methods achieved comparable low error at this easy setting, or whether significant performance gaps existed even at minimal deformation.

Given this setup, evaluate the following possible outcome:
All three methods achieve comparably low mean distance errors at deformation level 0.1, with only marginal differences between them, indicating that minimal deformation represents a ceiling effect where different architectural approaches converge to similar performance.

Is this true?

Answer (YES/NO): NO